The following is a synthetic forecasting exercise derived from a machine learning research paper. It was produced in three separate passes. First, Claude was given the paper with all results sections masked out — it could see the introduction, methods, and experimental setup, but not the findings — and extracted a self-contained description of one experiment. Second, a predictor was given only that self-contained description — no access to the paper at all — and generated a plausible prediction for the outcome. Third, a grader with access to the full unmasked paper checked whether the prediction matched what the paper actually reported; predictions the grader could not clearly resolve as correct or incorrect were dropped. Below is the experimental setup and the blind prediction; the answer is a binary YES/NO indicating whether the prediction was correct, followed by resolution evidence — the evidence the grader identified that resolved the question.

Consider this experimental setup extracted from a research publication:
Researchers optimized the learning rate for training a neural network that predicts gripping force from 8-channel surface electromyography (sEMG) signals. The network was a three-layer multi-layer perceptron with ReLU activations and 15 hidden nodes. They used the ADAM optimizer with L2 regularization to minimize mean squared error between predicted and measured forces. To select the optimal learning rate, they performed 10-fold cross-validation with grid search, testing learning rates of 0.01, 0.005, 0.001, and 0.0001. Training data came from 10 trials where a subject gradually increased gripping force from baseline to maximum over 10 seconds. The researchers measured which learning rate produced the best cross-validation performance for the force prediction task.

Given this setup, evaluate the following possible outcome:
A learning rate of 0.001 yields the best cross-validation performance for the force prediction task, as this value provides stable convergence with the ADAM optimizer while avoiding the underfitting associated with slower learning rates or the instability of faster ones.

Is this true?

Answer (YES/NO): YES